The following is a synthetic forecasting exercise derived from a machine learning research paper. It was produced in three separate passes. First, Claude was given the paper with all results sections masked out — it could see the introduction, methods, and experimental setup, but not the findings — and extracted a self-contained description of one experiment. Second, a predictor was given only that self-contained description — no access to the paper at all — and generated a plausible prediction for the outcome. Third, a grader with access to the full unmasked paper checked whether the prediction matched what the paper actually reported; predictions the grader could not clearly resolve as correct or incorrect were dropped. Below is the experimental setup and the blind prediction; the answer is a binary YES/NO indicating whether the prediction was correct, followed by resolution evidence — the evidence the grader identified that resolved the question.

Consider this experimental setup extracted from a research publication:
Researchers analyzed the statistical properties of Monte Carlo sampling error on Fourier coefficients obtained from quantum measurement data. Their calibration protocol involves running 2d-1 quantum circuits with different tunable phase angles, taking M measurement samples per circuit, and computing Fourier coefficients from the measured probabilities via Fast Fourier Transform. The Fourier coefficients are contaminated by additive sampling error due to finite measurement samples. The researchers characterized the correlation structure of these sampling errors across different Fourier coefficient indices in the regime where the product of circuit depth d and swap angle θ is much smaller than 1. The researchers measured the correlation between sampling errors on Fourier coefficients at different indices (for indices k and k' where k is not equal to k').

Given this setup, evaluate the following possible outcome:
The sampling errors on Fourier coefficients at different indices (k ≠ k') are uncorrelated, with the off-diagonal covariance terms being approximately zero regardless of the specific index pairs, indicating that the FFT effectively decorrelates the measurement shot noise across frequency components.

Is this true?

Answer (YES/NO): YES